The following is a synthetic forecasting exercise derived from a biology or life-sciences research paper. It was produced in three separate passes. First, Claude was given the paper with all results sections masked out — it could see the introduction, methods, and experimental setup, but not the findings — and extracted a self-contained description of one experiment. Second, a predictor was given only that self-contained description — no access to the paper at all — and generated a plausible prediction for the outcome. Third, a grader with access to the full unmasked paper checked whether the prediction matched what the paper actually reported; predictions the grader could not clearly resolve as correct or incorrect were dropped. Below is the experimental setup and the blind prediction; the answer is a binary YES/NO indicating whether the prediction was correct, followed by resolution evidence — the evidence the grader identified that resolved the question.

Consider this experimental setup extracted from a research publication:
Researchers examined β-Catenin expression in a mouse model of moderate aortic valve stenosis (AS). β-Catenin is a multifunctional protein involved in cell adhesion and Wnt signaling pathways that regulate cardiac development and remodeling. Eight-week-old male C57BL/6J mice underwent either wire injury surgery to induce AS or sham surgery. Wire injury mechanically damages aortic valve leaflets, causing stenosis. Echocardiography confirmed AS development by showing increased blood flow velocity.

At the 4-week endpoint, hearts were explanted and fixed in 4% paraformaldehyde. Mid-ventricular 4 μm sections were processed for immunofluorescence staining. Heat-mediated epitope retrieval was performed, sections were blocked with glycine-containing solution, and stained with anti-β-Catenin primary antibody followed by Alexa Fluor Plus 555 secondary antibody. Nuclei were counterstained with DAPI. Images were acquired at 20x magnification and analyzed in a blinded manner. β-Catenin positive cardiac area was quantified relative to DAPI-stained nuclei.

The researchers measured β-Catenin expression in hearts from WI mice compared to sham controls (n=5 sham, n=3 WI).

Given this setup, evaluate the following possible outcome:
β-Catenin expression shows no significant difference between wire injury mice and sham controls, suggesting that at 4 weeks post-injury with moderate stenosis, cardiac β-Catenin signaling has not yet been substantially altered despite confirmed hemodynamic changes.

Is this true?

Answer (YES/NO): YES